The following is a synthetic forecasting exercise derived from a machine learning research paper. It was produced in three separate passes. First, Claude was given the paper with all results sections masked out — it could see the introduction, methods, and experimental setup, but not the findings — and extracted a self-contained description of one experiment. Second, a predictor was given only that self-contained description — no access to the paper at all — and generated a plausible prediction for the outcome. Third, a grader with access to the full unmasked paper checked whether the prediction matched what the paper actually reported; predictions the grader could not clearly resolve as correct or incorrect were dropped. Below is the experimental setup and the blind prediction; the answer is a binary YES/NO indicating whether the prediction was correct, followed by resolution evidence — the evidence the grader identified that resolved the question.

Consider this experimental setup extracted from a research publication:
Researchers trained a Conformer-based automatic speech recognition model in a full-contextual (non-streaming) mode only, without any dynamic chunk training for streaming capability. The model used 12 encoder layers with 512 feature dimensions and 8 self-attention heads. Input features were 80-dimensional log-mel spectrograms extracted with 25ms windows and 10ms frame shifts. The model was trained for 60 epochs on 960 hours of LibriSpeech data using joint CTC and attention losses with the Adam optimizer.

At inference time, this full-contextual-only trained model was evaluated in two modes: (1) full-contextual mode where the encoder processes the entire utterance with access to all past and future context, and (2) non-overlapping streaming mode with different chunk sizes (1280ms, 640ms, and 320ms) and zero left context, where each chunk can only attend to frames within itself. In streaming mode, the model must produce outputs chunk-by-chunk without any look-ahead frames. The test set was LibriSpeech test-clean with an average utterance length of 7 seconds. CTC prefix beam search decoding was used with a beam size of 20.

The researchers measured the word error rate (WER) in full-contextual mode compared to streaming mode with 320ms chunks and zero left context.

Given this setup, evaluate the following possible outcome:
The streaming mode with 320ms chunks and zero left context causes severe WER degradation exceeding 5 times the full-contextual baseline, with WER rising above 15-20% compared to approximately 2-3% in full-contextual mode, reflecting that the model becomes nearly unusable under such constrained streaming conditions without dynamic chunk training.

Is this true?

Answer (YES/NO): NO